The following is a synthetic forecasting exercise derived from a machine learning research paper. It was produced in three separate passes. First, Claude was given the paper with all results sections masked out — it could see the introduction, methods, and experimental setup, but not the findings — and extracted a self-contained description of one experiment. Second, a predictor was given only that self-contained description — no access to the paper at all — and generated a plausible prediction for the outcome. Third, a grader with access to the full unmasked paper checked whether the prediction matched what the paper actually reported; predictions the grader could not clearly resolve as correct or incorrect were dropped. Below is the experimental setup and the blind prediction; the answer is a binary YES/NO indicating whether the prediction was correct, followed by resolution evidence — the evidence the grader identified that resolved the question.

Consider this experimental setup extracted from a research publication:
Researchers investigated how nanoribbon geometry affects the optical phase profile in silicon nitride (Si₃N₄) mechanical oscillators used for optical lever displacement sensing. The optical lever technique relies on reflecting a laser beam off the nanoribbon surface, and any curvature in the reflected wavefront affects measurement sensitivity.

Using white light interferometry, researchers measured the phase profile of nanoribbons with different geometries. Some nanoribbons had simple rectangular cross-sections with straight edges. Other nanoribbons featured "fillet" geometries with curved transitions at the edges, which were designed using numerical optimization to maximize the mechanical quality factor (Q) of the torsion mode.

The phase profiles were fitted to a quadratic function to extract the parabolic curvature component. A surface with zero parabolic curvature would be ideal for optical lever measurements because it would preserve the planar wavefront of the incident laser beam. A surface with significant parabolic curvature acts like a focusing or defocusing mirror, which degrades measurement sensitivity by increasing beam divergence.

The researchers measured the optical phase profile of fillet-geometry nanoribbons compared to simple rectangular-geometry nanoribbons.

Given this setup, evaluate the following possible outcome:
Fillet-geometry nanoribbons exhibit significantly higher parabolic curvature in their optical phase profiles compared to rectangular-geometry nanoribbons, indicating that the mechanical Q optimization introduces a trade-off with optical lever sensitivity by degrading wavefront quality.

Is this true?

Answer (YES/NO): NO